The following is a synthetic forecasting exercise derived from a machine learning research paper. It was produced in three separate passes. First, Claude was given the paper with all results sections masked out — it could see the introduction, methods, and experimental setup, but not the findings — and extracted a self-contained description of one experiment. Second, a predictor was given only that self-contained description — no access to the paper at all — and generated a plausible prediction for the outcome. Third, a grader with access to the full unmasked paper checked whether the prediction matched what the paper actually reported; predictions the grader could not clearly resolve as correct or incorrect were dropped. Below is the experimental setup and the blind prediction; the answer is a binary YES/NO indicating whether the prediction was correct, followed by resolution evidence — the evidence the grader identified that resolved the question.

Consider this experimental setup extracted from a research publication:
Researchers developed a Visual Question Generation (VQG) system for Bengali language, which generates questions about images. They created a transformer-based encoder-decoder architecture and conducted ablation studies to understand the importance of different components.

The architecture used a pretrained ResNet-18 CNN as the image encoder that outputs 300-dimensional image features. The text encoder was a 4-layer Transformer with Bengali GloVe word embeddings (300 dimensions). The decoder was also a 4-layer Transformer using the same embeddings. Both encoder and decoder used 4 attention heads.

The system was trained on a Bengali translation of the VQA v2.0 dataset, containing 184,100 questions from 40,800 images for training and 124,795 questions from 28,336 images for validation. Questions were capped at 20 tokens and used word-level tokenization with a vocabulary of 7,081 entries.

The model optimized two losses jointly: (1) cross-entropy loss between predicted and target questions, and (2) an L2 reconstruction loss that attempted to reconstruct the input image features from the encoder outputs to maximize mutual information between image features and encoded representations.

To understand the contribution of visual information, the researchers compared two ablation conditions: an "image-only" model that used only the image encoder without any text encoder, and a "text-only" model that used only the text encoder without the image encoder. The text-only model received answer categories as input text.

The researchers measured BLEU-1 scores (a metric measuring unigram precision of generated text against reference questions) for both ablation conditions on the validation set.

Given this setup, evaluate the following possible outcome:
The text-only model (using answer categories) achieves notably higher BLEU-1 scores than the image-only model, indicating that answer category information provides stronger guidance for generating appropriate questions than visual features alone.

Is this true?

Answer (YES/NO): NO